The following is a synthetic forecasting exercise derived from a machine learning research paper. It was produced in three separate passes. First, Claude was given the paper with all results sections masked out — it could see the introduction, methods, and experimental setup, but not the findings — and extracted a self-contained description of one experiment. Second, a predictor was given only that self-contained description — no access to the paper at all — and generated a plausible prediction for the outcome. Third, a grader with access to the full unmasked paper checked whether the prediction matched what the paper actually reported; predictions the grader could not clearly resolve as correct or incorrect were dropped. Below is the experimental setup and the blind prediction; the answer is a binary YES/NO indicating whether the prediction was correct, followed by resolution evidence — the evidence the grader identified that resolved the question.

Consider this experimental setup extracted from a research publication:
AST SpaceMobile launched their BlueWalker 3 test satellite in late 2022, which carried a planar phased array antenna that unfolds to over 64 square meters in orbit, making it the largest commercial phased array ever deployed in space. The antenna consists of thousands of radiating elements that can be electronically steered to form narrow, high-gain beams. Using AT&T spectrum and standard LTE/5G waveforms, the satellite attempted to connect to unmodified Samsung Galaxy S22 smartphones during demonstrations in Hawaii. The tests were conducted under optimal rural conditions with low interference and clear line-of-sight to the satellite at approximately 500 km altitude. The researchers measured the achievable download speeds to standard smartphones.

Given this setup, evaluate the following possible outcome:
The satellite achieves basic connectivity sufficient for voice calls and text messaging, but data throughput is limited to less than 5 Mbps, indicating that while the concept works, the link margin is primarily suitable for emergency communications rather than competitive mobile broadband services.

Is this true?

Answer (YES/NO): NO